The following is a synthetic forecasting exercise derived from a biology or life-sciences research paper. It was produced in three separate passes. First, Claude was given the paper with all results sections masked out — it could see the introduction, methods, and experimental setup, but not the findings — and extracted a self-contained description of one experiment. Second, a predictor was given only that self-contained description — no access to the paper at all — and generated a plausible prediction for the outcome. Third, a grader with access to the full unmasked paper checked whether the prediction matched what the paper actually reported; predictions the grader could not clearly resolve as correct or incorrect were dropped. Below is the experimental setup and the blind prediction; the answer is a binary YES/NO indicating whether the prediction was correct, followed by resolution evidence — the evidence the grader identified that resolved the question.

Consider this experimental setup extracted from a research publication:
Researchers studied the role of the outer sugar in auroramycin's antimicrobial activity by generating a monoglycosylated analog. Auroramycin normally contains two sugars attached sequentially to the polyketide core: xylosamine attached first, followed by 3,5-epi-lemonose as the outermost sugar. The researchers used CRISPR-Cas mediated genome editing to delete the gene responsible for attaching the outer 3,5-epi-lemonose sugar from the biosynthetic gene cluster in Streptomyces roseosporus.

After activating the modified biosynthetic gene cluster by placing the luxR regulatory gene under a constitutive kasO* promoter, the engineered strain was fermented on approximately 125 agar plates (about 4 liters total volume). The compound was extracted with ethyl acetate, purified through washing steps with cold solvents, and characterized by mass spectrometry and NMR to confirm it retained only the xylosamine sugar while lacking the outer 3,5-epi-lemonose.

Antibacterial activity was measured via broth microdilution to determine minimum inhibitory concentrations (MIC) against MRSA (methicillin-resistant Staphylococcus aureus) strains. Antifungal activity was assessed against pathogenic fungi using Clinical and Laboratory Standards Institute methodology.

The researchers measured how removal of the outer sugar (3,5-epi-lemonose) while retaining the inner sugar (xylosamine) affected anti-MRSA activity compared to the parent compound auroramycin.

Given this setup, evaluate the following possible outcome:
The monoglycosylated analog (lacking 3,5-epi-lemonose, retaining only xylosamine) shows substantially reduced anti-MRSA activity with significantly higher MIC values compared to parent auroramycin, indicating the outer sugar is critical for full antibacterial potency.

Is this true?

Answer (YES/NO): NO